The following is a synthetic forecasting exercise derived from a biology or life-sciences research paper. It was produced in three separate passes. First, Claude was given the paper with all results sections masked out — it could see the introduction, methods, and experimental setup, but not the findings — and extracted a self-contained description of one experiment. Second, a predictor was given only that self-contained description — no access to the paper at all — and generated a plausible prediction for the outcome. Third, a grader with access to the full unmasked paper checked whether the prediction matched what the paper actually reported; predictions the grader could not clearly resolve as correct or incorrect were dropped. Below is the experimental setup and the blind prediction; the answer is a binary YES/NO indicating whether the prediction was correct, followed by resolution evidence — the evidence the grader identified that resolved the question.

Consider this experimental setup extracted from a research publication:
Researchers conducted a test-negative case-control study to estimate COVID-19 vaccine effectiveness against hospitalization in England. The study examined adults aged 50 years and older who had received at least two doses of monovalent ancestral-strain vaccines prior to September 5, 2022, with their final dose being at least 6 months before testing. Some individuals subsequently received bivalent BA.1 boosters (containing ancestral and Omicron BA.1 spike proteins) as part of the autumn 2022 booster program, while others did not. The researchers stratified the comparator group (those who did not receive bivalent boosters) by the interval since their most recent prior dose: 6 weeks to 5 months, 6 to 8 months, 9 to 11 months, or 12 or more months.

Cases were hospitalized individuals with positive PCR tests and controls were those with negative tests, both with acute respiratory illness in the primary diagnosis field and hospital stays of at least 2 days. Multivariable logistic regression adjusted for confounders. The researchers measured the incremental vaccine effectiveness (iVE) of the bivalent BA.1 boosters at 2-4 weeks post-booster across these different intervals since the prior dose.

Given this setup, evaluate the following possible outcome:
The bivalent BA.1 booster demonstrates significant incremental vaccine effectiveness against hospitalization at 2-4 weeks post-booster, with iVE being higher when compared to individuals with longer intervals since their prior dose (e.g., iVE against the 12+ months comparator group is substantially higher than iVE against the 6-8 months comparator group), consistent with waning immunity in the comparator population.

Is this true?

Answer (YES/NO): YES